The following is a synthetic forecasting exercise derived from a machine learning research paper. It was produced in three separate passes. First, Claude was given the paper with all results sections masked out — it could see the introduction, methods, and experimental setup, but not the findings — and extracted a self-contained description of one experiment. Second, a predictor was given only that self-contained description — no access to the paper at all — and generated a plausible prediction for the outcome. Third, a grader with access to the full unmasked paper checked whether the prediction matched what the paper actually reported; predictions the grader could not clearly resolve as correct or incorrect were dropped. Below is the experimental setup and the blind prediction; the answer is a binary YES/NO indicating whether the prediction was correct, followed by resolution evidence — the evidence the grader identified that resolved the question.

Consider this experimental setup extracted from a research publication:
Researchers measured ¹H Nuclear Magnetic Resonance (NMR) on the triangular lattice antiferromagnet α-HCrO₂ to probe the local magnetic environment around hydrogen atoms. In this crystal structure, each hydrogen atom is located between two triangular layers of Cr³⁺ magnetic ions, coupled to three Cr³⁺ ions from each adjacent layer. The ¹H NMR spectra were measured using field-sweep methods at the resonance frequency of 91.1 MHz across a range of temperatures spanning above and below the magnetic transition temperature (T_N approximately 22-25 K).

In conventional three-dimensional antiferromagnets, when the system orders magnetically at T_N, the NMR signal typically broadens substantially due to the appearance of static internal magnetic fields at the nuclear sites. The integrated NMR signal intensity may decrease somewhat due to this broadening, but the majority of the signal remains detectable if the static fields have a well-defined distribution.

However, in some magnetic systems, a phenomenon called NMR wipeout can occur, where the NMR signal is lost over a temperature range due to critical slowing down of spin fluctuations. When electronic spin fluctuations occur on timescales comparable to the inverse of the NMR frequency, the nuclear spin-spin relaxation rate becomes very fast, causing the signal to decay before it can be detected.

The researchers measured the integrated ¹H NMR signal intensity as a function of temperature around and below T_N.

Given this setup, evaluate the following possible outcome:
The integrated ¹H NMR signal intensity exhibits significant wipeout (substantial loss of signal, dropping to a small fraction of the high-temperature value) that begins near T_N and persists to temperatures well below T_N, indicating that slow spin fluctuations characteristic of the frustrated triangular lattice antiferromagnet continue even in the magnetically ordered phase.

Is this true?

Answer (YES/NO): YES